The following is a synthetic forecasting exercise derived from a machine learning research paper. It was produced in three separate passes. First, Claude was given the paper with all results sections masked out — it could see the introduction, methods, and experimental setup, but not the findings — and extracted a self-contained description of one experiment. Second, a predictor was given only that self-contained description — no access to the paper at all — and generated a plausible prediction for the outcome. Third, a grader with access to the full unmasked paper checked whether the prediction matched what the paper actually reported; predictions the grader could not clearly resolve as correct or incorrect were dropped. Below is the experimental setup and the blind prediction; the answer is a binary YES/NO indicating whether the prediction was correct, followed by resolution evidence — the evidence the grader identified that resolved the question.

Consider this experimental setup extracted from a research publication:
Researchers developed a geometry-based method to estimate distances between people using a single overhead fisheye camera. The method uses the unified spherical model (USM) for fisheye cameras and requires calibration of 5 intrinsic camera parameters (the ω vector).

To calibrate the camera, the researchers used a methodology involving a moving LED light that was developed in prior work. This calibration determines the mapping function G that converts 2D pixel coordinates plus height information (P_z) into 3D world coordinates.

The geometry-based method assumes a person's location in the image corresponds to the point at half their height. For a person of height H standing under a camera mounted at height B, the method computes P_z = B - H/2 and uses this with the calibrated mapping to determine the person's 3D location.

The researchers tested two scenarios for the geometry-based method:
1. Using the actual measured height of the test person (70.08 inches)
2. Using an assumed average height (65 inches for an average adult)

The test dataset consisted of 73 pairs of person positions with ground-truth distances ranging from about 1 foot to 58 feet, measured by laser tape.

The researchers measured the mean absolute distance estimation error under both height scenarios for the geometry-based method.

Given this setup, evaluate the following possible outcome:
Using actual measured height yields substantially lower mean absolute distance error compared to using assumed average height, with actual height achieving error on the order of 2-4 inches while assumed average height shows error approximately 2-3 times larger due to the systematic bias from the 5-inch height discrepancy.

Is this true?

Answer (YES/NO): NO